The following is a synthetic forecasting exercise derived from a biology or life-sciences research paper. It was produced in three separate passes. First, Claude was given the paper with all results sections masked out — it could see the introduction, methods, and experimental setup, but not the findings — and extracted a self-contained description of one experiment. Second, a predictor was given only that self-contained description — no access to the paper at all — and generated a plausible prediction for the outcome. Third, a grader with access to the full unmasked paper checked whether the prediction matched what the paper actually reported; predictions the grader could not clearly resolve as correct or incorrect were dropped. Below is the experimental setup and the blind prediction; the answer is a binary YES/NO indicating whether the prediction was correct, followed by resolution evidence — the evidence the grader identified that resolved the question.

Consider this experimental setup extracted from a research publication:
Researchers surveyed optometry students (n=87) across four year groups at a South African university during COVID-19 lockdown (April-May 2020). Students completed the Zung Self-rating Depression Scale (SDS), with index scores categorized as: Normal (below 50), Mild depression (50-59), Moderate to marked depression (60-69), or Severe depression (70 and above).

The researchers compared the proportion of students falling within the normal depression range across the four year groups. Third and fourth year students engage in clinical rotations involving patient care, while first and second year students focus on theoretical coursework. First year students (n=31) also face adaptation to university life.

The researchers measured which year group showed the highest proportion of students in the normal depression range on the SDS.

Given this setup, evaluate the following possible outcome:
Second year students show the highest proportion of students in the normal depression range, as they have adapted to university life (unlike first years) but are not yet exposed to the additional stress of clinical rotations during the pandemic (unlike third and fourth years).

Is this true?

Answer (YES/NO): YES